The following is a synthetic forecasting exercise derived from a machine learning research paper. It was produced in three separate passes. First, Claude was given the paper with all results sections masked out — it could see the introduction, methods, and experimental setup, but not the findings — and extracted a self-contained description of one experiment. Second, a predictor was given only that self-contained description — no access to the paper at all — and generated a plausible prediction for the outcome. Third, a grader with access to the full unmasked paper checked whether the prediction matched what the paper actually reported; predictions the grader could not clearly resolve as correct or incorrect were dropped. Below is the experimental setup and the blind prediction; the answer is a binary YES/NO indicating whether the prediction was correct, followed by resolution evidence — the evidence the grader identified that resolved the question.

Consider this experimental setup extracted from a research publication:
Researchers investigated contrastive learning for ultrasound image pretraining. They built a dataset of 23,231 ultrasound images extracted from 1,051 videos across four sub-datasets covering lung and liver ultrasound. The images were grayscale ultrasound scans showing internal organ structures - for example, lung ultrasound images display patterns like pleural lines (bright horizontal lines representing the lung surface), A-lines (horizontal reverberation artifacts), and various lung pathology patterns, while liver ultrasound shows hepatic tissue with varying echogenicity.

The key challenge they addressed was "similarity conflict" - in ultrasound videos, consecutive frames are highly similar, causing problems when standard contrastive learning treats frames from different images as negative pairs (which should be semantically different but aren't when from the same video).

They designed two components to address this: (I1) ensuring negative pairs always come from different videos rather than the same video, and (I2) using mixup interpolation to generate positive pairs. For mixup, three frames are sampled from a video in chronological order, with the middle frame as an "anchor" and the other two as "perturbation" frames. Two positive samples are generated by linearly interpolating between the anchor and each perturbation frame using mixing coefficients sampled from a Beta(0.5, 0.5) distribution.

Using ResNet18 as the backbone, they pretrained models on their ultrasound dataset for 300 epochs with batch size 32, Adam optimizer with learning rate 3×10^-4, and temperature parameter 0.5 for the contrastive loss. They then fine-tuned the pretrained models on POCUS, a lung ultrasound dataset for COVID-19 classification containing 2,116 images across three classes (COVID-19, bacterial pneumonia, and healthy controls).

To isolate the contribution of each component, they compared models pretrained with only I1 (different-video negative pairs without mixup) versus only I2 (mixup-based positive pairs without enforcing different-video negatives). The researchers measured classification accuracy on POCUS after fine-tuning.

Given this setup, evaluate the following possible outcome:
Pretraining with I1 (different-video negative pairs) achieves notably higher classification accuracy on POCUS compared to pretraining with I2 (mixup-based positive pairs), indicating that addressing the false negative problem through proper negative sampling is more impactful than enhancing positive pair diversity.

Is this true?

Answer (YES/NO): NO